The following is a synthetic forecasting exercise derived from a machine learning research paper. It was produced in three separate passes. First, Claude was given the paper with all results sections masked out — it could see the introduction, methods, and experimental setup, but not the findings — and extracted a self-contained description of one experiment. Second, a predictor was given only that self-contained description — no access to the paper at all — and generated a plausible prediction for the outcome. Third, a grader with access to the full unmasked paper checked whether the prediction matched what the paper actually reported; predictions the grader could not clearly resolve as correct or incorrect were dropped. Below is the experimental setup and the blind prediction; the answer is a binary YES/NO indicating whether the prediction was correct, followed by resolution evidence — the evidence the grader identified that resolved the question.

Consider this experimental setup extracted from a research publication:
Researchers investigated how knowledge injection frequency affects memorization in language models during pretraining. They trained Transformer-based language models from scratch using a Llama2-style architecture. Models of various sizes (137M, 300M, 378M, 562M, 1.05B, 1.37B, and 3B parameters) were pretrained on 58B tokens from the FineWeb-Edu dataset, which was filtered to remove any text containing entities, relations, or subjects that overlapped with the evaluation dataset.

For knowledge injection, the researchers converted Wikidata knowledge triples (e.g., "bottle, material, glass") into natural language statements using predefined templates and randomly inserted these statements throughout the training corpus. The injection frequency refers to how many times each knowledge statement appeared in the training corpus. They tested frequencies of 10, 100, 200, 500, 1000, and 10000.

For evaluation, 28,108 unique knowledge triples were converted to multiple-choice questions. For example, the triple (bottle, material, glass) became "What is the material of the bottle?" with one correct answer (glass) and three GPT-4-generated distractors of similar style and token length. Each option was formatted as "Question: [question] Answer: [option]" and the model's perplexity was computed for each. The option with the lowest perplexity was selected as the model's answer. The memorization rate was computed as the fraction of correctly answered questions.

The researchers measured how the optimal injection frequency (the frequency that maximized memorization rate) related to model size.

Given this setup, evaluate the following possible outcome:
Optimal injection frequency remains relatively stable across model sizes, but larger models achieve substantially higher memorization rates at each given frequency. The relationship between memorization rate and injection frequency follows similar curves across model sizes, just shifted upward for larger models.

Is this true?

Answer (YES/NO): NO